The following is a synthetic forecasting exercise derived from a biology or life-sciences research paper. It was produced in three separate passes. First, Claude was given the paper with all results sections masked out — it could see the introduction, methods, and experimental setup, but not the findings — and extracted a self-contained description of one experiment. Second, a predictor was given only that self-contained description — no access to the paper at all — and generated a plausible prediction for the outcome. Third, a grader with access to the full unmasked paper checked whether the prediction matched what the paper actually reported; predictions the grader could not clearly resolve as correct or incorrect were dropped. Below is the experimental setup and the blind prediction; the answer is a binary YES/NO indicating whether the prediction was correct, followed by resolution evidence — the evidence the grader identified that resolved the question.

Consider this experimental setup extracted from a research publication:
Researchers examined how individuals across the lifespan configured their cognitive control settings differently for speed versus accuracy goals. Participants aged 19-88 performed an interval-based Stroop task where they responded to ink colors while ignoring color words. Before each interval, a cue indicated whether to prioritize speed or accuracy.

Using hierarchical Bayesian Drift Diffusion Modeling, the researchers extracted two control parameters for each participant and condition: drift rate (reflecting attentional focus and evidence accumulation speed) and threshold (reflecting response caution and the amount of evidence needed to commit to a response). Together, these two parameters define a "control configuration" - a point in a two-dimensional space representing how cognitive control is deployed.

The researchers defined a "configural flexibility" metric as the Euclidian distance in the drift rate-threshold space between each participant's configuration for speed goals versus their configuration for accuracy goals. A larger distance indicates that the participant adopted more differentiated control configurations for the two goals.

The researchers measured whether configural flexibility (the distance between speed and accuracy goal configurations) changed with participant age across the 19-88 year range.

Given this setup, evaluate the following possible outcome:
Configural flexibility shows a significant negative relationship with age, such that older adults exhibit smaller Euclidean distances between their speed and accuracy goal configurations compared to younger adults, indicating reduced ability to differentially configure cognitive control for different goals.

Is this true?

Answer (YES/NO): NO